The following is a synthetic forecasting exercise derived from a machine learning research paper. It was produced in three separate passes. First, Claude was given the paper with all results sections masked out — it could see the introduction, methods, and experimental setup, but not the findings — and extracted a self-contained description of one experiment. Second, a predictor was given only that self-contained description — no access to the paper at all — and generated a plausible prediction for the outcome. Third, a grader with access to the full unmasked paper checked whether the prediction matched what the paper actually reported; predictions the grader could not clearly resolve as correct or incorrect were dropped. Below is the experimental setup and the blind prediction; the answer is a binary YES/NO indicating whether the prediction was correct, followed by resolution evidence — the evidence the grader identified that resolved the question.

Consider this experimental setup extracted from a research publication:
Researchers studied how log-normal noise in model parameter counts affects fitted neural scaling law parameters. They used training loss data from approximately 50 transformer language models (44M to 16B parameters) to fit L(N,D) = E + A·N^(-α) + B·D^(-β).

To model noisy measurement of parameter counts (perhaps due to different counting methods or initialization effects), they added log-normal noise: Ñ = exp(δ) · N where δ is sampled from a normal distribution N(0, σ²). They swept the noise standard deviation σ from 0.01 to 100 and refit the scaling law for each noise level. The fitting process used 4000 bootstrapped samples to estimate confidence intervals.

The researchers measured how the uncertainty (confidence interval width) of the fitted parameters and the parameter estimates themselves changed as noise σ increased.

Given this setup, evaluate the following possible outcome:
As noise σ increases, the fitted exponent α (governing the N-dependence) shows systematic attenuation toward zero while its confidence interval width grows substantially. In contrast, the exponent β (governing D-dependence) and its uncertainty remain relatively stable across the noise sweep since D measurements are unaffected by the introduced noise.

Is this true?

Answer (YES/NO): NO